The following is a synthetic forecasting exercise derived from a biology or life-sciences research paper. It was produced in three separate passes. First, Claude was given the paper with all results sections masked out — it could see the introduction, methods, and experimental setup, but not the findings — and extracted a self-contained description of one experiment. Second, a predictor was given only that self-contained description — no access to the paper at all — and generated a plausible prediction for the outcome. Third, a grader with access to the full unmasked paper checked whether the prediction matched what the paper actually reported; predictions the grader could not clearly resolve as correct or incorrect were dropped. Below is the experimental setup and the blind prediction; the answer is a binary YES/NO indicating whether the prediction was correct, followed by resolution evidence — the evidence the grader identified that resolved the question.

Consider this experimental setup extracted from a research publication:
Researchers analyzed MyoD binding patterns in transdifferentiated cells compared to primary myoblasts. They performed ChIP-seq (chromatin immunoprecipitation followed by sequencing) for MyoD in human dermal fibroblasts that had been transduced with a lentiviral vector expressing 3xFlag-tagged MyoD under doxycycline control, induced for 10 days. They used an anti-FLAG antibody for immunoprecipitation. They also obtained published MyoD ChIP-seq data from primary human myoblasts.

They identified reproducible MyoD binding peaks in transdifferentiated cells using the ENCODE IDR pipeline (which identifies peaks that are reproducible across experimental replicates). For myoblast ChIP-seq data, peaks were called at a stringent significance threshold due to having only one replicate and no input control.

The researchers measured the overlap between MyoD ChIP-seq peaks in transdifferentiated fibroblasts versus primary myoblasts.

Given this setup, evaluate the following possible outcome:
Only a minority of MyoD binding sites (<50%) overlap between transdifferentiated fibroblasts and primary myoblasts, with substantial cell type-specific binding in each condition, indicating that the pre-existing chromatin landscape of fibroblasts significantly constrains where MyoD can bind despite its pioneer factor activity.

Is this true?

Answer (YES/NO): NO